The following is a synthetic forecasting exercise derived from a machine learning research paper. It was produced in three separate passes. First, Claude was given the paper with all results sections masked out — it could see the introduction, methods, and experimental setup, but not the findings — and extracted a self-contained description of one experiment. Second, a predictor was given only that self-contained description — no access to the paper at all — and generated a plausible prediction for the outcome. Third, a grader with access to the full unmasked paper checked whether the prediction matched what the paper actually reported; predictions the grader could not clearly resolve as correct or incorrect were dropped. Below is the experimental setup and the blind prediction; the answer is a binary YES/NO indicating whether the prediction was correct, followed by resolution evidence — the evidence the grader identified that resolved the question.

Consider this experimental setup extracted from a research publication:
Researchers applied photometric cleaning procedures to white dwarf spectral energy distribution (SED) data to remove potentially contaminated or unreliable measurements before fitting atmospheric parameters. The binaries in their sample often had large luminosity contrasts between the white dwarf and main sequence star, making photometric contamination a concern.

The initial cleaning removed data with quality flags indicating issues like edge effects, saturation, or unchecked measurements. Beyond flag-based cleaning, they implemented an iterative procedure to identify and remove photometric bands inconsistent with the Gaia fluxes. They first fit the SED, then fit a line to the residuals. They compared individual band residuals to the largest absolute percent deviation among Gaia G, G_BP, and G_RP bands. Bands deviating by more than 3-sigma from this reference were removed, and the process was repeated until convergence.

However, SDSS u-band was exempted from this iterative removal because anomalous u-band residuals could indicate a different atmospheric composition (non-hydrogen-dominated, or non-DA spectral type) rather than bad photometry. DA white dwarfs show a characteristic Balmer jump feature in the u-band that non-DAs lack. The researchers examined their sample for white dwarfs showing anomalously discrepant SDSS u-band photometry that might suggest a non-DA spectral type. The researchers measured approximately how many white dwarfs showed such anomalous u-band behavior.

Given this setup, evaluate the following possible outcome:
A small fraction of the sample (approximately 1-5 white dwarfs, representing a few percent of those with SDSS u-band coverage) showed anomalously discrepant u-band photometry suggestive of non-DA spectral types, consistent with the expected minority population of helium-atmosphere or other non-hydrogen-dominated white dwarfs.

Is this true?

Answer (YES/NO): NO